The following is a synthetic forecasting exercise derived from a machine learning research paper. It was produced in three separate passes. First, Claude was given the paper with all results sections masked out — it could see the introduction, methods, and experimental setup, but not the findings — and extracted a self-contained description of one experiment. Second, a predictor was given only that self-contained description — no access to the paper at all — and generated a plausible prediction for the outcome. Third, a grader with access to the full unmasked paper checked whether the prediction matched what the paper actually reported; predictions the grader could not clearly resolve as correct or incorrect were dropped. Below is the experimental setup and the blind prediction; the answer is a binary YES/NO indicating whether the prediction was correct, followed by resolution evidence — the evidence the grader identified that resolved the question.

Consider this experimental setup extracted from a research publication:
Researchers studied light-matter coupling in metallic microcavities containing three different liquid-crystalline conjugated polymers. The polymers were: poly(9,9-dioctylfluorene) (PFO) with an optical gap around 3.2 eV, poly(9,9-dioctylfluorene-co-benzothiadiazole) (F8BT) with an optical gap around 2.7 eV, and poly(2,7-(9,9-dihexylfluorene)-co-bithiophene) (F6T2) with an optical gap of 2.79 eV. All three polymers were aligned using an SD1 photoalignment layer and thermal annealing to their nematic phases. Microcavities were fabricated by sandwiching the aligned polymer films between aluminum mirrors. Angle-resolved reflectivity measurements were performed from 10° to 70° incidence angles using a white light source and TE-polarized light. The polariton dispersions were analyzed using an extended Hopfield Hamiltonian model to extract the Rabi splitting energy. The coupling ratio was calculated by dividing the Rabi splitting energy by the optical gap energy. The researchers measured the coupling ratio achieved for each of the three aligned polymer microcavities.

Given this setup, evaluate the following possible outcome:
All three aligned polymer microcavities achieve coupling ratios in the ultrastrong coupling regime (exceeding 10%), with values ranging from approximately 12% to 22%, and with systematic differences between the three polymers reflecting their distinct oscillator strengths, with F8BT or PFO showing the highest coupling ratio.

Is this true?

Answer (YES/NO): NO